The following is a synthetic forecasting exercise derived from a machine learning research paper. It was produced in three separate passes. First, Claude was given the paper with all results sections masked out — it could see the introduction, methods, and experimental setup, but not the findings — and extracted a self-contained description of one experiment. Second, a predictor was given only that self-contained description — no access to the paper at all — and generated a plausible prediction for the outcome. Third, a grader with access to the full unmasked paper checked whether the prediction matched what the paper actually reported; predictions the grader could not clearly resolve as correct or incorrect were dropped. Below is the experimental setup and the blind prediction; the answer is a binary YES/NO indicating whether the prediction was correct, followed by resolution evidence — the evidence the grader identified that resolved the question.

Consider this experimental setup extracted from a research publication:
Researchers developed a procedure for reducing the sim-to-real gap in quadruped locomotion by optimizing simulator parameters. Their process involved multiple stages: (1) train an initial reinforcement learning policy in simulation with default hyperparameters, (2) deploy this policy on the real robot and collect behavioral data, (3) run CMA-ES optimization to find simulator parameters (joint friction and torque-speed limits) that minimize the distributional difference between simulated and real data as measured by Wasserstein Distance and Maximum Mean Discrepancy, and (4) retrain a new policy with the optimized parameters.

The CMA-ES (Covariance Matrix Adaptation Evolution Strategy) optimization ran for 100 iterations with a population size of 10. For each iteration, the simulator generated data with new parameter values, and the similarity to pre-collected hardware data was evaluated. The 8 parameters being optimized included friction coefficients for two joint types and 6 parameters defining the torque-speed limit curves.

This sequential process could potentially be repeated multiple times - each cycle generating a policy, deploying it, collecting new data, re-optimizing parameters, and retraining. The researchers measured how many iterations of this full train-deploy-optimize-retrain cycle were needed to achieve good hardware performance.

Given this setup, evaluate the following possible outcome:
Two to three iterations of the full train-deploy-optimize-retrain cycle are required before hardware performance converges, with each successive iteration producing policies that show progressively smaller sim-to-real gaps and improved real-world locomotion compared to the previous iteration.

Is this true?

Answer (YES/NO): NO